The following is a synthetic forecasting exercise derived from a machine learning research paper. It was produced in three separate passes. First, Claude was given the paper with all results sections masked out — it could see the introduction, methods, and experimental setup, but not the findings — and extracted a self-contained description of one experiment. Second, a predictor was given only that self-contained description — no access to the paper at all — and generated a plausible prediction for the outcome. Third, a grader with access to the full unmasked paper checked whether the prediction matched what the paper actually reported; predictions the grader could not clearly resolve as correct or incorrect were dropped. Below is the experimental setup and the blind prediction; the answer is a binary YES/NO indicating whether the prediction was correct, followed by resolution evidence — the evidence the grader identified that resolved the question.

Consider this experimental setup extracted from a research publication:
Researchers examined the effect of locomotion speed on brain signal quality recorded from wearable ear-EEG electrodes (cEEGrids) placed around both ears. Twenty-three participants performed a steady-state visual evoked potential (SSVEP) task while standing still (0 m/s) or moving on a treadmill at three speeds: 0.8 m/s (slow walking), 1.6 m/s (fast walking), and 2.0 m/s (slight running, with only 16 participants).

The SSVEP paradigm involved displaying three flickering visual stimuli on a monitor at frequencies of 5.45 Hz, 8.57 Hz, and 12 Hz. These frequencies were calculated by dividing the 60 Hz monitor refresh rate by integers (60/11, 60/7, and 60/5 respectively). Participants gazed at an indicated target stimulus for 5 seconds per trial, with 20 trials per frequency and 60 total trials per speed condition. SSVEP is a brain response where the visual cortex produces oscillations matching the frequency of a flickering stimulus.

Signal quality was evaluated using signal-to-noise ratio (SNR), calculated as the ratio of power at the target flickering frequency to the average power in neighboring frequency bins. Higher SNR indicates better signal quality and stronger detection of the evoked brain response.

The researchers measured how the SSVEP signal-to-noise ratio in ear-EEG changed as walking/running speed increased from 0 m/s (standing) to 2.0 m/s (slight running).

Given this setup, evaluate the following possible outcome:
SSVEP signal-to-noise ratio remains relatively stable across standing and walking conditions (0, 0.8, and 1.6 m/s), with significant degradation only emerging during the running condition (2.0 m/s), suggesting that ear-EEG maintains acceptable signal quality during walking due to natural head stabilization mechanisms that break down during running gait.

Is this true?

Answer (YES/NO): NO